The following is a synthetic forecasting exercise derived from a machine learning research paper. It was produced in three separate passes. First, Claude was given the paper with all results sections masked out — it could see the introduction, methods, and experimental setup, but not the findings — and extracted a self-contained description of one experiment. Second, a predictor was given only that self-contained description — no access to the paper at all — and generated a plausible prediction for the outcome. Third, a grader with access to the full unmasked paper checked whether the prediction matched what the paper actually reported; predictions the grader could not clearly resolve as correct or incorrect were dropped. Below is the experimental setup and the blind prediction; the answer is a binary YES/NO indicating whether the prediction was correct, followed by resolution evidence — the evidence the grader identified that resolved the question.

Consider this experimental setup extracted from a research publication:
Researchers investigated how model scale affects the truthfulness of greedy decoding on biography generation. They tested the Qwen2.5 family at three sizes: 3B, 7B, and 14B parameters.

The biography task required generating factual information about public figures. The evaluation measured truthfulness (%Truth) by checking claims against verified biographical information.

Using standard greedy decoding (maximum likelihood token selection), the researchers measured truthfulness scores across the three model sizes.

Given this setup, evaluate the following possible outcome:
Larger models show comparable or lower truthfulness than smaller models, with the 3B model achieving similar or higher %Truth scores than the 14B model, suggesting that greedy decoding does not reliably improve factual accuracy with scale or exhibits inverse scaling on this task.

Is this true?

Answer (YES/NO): NO